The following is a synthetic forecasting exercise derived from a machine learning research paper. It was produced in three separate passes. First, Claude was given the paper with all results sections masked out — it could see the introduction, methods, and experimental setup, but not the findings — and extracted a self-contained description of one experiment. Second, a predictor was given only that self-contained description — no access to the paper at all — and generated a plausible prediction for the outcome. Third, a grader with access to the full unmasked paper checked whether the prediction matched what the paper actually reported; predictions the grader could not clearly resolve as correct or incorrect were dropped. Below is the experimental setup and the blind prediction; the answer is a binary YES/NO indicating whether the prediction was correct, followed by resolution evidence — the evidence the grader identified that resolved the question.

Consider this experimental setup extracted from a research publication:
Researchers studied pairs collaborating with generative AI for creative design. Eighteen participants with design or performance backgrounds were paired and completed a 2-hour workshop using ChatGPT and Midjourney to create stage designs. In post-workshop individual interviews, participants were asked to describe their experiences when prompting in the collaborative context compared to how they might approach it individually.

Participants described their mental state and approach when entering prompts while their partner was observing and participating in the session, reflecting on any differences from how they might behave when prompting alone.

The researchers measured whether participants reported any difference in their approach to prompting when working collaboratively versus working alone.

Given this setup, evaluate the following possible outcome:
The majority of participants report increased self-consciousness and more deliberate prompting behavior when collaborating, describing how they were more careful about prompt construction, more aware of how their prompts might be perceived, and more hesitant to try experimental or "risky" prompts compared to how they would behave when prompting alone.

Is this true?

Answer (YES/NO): YES